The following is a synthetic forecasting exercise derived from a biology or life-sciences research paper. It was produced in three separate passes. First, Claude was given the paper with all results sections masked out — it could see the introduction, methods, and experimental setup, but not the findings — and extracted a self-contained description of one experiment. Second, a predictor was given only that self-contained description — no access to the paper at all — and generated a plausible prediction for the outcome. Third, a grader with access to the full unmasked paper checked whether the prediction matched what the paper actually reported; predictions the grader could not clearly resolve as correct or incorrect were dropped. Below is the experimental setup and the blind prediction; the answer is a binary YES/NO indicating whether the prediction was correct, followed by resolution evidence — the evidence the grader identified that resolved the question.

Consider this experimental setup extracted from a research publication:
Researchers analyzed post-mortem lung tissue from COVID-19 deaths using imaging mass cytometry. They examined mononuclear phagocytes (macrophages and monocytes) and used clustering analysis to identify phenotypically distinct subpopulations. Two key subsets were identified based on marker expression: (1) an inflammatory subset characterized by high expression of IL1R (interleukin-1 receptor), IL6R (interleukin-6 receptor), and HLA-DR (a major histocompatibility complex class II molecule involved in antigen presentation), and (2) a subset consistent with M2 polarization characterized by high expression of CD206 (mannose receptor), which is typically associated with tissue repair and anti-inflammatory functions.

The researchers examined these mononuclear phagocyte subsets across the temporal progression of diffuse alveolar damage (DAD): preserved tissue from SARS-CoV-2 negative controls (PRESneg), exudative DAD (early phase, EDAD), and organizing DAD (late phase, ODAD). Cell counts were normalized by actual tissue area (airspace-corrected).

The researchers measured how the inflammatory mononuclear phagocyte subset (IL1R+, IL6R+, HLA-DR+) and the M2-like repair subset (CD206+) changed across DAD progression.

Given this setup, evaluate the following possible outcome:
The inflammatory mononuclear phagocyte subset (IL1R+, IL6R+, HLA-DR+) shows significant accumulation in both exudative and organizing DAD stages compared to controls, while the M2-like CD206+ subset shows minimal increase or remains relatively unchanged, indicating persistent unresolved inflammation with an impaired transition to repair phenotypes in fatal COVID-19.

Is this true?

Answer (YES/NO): NO